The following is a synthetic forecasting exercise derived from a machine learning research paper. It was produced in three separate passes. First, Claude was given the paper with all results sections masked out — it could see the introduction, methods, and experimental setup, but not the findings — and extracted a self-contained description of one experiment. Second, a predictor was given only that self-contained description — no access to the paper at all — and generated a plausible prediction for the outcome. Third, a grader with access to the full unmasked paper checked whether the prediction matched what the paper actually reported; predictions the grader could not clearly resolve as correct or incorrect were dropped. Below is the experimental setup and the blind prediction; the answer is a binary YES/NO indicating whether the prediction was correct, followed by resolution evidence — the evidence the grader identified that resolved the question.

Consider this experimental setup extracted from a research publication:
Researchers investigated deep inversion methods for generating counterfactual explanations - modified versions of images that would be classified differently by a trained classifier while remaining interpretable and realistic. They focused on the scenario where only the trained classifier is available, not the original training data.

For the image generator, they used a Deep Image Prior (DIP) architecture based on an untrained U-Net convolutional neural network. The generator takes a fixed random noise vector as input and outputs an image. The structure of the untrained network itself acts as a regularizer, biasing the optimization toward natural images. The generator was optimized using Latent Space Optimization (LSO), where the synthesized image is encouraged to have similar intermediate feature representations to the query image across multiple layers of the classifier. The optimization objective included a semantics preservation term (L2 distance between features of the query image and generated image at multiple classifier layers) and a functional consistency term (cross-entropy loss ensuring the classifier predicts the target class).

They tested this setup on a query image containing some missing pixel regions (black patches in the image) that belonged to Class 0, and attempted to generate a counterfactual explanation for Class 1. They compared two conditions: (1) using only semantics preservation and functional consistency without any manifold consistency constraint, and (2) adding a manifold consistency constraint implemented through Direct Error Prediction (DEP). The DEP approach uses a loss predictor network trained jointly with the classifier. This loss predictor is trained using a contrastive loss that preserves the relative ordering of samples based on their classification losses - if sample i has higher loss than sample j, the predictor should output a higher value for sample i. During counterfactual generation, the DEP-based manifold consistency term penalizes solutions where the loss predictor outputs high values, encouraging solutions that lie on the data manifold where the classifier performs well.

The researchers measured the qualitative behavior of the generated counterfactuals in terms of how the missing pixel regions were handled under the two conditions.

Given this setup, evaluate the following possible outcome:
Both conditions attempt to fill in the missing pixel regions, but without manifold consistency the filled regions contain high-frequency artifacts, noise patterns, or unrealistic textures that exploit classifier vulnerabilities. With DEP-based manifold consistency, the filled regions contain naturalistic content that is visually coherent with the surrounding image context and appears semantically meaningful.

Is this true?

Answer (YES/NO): NO